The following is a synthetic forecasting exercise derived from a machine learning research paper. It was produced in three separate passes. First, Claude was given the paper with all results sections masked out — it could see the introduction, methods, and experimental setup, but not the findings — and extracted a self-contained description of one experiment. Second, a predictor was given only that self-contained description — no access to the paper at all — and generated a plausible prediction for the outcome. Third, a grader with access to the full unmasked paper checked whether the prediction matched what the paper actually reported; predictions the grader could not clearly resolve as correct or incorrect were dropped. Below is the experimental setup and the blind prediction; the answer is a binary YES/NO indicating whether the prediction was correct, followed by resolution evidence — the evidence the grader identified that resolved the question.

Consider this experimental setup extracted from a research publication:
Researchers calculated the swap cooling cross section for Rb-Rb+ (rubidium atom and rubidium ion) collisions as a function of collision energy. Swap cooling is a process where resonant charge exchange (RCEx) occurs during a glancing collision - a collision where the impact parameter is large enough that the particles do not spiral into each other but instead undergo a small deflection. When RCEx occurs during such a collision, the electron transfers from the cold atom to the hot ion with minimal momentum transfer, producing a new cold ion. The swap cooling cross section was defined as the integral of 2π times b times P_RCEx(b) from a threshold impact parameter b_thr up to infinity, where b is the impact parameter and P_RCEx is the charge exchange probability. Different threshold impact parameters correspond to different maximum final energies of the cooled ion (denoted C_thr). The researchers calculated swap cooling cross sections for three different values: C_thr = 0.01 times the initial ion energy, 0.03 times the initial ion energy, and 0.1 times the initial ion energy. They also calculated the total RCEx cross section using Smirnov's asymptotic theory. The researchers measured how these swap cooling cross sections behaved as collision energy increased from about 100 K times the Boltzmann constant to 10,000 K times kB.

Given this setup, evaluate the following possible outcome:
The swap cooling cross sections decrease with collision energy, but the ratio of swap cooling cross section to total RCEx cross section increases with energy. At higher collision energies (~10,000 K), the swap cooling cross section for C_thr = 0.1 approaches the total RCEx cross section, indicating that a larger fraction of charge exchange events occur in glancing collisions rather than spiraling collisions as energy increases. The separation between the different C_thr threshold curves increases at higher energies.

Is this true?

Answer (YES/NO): NO